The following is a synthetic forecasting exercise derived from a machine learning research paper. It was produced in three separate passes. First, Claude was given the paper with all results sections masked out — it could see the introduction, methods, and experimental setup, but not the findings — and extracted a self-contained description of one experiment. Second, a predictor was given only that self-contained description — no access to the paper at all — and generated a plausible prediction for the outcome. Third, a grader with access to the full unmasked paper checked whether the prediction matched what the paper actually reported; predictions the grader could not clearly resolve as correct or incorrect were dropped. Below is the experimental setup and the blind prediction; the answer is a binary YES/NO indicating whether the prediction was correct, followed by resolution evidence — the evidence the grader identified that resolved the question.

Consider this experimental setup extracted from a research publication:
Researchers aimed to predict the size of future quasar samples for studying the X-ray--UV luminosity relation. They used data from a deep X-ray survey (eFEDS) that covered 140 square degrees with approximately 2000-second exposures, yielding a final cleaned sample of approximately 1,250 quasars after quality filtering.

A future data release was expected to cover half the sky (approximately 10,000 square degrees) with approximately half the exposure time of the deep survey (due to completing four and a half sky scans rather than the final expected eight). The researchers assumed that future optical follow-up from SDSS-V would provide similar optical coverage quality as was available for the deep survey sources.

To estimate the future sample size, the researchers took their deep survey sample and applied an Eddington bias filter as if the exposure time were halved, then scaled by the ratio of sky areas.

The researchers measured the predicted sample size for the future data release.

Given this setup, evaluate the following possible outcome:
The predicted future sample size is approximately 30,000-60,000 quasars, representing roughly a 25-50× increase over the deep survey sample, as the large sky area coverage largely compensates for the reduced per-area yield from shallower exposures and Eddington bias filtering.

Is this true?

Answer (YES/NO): NO